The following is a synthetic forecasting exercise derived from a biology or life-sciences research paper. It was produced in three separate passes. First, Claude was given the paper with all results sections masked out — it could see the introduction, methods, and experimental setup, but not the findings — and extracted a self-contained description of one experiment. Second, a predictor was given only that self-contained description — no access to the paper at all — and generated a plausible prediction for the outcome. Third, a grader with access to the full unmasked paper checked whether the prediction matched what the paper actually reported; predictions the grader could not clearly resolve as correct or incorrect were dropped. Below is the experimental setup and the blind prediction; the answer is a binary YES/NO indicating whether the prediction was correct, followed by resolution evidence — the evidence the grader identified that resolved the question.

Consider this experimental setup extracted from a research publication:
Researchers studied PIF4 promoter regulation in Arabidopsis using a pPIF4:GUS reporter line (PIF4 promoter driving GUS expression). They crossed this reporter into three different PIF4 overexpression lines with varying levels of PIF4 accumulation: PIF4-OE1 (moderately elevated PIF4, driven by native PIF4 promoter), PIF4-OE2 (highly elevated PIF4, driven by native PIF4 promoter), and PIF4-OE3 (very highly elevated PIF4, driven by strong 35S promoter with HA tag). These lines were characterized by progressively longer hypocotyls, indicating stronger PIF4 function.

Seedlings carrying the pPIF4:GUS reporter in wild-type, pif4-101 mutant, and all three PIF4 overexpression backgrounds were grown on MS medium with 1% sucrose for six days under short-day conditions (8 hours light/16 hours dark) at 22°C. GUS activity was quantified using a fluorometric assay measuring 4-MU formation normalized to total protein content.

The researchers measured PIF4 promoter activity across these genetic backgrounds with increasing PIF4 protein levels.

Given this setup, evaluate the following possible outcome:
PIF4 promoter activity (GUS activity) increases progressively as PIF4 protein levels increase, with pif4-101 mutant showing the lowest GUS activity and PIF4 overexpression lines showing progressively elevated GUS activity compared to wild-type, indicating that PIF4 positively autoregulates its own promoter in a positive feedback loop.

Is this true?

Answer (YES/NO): NO